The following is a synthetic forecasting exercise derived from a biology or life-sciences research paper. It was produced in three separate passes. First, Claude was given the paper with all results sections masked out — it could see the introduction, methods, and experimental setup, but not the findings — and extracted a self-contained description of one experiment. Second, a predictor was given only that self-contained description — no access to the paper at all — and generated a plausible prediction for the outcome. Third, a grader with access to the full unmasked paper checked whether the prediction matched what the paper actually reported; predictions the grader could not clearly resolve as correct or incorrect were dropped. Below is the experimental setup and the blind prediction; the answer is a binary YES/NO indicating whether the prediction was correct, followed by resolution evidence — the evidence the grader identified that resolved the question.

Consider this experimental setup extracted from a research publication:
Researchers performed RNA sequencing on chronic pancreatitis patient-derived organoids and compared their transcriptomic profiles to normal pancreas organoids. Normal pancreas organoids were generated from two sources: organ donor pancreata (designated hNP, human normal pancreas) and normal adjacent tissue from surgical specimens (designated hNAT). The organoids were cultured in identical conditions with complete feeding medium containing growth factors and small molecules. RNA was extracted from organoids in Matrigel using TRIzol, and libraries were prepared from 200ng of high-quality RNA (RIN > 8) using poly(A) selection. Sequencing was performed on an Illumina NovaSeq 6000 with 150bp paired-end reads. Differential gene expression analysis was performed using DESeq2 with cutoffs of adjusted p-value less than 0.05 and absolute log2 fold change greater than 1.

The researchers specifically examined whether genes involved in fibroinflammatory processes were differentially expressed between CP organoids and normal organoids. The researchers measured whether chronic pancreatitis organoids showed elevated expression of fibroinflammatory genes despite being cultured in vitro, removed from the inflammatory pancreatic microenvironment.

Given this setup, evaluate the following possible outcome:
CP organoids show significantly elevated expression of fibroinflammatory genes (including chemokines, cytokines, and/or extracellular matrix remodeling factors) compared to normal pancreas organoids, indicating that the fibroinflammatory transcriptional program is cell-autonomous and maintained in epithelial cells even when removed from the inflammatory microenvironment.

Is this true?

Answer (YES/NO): YES